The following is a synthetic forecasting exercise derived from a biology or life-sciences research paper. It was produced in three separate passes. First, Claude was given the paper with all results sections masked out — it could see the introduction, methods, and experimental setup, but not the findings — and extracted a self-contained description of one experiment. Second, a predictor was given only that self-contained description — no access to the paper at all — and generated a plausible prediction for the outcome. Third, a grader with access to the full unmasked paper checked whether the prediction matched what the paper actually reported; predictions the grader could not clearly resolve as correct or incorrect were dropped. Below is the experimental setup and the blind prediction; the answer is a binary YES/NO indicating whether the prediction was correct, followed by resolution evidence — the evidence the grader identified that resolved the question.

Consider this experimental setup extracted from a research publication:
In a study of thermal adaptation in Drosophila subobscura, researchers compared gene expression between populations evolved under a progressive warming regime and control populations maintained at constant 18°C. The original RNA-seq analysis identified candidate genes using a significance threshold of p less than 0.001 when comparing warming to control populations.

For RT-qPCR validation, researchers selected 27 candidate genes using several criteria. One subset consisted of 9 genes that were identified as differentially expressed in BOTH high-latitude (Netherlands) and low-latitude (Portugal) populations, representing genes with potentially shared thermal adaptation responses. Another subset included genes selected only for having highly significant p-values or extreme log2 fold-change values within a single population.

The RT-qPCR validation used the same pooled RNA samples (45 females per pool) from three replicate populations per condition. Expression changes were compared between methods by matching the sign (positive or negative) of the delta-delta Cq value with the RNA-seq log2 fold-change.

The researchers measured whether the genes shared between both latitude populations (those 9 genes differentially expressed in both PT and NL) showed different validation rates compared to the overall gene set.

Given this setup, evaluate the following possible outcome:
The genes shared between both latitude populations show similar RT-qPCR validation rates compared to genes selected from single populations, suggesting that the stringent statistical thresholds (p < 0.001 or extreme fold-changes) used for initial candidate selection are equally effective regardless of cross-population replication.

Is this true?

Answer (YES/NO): NO